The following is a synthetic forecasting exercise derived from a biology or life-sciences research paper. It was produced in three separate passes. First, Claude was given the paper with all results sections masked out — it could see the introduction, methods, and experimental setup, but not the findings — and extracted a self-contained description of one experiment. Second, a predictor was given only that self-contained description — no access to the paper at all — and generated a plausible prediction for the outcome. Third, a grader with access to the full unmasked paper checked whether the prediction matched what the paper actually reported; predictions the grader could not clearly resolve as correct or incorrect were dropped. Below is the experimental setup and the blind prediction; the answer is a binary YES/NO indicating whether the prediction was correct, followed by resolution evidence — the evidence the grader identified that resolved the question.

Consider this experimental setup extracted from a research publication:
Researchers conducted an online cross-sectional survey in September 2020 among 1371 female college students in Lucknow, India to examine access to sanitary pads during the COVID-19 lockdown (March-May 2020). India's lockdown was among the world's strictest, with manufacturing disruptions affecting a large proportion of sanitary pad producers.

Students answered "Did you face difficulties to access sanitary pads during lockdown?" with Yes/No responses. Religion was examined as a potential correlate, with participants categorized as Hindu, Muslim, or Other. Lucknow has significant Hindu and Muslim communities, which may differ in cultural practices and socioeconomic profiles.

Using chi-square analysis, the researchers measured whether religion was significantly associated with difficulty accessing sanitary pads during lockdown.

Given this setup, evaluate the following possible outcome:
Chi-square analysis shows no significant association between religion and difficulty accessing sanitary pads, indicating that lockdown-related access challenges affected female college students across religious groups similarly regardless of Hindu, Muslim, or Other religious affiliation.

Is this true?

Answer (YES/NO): NO